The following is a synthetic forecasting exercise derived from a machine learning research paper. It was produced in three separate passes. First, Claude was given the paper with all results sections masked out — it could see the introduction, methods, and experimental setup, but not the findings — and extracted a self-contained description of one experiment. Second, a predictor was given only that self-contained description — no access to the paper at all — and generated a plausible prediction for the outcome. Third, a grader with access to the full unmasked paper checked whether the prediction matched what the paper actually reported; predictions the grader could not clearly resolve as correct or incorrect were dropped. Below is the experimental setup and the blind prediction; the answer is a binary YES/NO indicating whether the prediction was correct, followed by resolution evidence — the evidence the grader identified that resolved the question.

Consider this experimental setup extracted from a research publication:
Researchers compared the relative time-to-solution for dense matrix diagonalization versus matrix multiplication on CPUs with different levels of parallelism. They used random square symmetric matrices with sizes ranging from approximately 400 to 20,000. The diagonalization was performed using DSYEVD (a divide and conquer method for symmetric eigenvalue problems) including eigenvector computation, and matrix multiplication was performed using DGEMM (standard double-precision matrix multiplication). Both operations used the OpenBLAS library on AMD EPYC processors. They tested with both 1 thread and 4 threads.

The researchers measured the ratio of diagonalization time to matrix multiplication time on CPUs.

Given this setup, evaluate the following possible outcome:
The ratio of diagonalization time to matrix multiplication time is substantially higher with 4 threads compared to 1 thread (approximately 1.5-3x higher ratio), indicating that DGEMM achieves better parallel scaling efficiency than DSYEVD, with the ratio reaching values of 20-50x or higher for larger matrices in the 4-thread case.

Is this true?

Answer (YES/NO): NO